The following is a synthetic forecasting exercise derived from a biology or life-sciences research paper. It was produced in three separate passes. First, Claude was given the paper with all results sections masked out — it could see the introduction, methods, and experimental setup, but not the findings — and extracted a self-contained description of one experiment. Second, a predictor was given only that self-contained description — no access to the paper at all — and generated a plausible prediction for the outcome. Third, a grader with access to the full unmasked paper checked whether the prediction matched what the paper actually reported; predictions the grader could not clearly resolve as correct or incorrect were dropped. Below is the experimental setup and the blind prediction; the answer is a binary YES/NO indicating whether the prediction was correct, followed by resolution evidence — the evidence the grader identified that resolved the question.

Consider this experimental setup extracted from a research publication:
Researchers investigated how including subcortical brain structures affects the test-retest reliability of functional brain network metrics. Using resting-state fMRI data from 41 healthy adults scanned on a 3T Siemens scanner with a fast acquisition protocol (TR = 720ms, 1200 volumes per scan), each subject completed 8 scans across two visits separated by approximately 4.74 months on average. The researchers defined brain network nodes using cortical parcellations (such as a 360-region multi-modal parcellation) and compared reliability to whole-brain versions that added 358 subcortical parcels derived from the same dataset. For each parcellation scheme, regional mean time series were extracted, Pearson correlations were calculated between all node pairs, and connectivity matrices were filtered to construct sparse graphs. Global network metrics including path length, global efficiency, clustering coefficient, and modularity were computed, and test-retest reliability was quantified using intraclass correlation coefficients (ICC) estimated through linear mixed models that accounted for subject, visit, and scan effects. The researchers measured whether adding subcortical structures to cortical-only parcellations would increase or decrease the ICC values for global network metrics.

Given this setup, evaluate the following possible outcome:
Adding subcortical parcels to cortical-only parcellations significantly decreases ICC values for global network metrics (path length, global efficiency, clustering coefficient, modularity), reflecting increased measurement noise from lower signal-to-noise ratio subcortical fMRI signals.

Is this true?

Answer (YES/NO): NO